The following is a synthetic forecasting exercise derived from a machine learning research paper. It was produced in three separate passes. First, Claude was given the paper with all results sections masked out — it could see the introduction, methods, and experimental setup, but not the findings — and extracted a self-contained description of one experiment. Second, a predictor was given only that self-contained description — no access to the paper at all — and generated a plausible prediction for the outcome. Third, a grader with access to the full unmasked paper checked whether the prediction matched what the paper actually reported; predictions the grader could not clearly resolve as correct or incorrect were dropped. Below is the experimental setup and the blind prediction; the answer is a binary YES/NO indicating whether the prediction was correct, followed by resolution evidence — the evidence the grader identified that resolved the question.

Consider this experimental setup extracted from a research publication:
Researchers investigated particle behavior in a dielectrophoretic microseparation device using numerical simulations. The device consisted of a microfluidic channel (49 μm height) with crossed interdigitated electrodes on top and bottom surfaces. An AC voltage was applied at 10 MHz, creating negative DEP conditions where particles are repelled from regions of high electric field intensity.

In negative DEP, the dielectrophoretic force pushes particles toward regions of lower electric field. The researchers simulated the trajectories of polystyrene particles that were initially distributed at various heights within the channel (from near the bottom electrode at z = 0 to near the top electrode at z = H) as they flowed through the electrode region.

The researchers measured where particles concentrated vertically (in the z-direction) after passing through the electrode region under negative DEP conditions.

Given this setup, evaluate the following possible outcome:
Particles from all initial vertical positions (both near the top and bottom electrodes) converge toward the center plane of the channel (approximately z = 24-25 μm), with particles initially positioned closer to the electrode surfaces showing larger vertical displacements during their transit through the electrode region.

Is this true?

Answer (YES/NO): YES